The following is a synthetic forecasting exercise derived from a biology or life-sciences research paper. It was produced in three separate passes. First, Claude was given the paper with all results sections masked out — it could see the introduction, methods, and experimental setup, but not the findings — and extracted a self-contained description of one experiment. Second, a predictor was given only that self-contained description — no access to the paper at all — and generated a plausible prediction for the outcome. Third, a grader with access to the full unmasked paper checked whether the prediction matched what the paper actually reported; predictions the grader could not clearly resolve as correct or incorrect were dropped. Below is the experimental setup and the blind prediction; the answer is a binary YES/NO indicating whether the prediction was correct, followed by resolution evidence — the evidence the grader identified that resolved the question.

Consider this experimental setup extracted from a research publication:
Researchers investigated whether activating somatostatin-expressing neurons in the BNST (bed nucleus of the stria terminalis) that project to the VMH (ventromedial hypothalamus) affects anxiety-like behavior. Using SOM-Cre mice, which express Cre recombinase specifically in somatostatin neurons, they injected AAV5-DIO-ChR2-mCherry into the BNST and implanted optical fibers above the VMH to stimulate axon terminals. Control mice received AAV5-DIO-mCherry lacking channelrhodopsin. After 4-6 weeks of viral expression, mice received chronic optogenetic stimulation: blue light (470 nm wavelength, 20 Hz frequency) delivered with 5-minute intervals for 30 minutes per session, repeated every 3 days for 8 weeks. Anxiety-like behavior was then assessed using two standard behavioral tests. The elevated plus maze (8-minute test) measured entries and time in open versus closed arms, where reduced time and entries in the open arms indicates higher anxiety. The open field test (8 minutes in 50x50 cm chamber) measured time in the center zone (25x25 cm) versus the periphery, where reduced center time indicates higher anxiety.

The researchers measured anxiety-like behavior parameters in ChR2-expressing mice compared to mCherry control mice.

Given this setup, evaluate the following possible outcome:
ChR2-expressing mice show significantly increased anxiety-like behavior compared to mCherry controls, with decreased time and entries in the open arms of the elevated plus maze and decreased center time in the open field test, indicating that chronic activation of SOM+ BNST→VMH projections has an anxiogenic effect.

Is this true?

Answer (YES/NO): YES